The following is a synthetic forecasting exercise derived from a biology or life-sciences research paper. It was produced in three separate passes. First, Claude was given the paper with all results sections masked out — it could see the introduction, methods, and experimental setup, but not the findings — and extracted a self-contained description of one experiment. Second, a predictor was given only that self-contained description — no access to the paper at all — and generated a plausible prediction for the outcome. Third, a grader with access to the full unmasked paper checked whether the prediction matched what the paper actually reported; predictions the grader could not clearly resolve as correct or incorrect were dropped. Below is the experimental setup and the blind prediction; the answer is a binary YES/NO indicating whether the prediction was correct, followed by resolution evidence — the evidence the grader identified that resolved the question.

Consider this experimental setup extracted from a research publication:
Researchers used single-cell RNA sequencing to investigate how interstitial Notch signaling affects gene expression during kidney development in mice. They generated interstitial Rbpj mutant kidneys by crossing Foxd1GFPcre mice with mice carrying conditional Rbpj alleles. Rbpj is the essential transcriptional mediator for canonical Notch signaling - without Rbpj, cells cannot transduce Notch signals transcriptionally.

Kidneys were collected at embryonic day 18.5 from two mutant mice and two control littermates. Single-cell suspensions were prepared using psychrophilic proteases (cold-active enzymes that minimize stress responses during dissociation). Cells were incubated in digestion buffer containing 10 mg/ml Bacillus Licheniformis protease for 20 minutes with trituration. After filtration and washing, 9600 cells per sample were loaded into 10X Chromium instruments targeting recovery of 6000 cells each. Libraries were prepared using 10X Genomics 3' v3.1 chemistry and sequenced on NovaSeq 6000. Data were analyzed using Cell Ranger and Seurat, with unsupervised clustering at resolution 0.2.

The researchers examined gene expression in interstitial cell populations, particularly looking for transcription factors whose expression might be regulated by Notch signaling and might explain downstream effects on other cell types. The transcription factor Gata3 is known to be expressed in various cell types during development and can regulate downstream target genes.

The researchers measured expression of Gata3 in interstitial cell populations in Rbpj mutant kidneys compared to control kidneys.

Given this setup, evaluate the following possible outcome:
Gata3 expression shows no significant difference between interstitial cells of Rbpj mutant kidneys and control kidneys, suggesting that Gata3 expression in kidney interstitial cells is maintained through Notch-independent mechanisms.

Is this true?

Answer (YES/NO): NO